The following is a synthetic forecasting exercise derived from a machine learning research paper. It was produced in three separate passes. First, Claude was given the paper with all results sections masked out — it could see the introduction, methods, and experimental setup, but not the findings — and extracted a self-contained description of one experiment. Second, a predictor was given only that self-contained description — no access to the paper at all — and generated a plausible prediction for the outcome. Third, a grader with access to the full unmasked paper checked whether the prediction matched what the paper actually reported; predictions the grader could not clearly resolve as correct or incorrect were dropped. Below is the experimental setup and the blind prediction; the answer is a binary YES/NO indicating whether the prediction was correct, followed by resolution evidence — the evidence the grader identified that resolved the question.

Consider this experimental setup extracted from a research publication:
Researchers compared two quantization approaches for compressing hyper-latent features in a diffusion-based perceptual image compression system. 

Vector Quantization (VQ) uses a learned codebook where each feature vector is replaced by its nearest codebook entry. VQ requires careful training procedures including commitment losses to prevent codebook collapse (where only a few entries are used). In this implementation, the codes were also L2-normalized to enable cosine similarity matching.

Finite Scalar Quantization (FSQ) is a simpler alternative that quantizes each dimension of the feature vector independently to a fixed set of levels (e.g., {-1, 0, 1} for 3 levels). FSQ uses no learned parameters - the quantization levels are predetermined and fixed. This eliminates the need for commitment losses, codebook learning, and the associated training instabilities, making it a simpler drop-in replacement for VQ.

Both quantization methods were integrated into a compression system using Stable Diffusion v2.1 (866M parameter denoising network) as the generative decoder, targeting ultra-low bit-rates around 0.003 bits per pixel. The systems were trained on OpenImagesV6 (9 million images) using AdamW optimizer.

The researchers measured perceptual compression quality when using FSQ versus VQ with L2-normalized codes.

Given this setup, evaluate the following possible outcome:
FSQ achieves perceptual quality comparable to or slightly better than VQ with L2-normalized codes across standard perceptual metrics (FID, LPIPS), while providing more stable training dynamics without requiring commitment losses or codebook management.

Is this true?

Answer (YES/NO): NO